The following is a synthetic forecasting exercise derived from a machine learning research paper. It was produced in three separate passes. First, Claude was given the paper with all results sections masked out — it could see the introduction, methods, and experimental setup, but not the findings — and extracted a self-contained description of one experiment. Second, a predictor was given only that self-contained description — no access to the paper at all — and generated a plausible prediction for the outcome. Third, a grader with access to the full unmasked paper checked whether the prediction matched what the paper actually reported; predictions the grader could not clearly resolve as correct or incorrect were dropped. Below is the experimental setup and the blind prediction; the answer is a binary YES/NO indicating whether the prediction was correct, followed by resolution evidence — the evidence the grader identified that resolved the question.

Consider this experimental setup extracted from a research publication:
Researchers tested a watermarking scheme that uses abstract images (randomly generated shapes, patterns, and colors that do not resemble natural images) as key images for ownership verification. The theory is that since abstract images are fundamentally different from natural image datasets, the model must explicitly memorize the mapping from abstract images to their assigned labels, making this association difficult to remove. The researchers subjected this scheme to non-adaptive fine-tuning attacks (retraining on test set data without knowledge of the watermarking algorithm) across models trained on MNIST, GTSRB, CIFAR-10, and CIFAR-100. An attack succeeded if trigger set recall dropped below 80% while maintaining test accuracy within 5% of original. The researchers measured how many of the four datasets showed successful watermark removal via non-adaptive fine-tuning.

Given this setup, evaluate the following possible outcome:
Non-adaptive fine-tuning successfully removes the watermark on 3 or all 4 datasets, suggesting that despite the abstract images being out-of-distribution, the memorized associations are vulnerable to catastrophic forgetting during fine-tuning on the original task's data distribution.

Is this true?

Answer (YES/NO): YES